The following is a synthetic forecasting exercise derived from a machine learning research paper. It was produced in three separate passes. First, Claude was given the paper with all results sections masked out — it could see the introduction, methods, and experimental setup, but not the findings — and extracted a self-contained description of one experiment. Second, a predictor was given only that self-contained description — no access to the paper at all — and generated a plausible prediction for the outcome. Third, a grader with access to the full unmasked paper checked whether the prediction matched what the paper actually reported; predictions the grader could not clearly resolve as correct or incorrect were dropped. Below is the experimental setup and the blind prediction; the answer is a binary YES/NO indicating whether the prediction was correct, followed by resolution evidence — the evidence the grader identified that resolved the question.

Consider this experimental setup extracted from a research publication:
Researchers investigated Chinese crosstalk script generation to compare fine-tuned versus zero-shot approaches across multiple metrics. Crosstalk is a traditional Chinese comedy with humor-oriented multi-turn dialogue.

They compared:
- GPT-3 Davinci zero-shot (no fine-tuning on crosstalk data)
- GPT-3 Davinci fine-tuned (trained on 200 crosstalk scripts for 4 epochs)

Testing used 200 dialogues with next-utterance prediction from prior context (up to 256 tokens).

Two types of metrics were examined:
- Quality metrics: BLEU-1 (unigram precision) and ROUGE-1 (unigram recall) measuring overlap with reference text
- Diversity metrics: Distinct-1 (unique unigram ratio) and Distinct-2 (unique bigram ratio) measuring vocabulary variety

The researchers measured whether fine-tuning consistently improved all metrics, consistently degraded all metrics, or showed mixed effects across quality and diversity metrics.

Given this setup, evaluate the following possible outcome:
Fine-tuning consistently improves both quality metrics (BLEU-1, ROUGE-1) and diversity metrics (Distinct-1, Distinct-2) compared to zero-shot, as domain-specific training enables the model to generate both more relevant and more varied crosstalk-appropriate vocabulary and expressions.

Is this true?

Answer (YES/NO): NO